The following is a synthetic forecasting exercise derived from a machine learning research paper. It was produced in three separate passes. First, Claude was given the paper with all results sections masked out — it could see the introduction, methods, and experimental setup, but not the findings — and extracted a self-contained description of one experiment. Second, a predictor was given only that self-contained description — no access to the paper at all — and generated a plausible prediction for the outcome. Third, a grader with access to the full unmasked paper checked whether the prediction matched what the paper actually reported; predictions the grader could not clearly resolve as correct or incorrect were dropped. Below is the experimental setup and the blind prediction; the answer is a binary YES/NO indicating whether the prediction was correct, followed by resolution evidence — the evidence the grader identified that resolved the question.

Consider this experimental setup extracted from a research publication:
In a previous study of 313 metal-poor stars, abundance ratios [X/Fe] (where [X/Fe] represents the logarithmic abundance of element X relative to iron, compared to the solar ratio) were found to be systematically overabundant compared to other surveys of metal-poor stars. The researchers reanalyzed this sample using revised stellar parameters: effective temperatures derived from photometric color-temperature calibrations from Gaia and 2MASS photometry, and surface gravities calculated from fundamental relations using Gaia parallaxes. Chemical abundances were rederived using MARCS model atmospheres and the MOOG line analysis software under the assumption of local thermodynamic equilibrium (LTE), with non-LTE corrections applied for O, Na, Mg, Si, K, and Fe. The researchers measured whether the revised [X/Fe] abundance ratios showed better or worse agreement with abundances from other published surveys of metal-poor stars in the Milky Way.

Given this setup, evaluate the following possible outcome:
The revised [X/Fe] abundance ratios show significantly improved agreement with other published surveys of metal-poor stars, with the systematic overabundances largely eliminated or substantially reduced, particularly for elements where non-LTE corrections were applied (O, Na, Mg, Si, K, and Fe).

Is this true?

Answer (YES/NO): YES